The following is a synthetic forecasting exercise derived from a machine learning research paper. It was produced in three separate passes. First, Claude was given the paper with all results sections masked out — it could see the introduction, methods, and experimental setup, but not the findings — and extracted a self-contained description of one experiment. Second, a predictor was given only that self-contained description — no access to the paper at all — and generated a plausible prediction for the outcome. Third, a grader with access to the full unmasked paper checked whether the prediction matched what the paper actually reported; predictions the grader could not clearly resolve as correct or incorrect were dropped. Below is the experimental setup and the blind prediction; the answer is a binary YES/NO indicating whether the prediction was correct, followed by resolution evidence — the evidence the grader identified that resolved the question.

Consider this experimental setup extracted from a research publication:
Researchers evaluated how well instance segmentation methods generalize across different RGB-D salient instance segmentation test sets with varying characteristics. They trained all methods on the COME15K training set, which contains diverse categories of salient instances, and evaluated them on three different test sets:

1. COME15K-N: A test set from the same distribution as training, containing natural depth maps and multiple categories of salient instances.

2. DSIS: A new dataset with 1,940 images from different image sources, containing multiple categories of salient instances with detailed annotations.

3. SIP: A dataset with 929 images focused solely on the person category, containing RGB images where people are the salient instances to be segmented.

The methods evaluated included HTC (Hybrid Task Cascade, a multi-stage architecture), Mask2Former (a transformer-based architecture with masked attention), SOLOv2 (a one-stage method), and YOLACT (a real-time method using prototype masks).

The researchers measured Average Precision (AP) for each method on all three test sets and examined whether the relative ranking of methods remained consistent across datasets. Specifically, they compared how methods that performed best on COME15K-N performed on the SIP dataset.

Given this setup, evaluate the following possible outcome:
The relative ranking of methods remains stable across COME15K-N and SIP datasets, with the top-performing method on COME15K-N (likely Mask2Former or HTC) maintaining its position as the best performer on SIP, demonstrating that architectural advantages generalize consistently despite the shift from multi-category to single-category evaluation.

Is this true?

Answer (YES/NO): NO